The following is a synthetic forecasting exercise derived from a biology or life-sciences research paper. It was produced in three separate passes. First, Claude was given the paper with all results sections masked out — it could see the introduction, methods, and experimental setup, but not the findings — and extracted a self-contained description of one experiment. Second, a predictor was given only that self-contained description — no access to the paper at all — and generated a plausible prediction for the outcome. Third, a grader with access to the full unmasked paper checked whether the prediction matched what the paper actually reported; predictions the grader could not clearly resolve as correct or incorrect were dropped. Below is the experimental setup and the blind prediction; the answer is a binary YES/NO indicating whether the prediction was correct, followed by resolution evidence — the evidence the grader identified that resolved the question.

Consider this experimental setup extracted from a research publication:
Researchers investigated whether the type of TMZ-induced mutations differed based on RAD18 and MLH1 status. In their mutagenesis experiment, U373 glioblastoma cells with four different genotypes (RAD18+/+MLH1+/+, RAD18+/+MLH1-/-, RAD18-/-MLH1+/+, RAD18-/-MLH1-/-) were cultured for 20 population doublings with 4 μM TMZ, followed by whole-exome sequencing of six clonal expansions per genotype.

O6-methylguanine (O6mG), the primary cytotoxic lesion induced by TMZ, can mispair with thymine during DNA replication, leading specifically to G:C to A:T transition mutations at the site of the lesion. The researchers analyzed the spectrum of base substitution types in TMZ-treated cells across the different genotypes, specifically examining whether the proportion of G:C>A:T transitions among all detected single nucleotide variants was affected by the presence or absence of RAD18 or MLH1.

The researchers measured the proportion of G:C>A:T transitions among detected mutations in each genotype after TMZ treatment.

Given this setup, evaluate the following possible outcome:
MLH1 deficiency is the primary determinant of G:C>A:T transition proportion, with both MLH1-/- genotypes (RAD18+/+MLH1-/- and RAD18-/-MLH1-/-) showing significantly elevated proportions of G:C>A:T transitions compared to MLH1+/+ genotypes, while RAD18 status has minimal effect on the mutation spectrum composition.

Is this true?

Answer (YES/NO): NO